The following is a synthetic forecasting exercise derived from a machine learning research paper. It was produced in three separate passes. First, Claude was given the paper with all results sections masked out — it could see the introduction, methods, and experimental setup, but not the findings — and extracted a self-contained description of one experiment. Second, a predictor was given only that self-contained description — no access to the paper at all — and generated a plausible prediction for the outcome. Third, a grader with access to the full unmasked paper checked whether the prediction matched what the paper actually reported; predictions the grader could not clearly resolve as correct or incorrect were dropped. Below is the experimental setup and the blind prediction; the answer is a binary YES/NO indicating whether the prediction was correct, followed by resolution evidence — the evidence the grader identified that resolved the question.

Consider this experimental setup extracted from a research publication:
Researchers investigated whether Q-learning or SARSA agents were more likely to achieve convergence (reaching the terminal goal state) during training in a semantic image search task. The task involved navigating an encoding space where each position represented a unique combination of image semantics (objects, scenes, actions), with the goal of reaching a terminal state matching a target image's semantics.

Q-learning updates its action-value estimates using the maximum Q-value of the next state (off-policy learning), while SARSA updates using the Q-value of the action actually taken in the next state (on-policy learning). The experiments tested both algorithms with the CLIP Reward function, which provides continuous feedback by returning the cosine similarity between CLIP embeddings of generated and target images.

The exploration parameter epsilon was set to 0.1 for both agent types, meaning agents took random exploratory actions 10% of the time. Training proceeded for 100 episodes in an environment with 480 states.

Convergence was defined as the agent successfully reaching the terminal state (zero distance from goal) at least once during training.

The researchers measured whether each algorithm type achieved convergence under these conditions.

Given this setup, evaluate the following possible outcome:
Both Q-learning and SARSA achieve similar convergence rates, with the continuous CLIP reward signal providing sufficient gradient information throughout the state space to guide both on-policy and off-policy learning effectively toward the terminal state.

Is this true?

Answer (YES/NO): NO